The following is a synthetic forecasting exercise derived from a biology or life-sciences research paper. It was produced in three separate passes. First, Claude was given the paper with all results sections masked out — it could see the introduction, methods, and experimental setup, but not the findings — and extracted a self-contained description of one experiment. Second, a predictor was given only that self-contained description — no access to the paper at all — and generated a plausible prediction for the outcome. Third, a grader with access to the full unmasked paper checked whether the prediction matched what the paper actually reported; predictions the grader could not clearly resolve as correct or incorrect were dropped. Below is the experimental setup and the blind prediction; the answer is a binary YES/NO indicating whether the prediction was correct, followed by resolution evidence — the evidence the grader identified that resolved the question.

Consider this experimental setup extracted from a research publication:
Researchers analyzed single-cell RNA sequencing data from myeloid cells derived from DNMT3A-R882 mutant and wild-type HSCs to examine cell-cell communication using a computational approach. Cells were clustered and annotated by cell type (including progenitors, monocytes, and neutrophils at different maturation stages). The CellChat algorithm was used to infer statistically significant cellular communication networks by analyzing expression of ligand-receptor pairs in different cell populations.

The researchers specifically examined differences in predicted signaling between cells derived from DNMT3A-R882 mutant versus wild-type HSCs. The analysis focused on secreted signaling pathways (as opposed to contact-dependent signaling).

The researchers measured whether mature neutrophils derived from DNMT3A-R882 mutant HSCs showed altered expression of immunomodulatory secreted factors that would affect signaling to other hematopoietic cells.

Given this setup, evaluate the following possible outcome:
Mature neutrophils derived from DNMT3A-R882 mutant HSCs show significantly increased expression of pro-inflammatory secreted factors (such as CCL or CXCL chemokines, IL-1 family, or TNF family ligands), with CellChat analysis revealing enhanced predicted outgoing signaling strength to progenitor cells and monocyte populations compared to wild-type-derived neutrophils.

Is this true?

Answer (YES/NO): NO